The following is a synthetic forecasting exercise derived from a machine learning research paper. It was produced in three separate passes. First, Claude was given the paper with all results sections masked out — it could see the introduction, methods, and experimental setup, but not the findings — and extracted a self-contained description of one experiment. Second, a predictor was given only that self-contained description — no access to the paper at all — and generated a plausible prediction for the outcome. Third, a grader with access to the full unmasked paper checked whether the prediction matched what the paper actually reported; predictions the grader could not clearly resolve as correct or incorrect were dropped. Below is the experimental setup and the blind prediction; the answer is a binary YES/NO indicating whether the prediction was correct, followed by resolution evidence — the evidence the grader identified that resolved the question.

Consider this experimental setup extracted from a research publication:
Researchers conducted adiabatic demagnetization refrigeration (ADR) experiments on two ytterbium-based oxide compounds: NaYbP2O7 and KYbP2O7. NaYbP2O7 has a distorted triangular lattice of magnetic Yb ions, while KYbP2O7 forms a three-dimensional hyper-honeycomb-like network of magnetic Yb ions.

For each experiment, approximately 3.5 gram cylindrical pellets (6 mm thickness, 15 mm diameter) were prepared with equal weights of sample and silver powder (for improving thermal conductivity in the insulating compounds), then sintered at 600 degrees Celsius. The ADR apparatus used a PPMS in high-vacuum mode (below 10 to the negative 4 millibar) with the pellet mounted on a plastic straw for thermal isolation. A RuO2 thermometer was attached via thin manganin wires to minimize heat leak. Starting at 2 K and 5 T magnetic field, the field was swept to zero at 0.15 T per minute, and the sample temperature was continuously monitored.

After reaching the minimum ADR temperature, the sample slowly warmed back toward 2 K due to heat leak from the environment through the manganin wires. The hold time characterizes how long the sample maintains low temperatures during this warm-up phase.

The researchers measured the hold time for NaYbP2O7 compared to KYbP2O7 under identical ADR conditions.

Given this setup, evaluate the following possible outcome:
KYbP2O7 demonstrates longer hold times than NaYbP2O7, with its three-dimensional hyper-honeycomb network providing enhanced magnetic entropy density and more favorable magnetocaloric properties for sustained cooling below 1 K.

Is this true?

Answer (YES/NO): NO